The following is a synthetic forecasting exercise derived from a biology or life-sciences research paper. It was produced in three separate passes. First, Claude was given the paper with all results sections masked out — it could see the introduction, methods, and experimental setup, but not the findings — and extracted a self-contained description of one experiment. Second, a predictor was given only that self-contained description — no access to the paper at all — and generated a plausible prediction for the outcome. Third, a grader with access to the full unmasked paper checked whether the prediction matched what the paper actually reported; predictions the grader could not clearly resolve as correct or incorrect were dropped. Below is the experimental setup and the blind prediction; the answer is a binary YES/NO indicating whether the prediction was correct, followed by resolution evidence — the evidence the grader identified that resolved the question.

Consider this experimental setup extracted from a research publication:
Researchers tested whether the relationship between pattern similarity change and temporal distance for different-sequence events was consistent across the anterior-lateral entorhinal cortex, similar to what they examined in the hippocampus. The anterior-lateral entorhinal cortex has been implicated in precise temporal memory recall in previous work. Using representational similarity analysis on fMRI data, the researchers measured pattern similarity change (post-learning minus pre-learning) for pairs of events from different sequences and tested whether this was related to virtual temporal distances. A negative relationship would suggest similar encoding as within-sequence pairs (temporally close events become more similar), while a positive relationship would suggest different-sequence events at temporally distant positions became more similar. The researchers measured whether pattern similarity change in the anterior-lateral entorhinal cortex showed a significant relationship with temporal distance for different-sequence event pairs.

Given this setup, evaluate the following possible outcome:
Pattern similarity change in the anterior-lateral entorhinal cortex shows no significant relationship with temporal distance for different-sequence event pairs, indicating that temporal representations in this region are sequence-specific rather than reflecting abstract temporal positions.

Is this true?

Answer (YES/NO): NO